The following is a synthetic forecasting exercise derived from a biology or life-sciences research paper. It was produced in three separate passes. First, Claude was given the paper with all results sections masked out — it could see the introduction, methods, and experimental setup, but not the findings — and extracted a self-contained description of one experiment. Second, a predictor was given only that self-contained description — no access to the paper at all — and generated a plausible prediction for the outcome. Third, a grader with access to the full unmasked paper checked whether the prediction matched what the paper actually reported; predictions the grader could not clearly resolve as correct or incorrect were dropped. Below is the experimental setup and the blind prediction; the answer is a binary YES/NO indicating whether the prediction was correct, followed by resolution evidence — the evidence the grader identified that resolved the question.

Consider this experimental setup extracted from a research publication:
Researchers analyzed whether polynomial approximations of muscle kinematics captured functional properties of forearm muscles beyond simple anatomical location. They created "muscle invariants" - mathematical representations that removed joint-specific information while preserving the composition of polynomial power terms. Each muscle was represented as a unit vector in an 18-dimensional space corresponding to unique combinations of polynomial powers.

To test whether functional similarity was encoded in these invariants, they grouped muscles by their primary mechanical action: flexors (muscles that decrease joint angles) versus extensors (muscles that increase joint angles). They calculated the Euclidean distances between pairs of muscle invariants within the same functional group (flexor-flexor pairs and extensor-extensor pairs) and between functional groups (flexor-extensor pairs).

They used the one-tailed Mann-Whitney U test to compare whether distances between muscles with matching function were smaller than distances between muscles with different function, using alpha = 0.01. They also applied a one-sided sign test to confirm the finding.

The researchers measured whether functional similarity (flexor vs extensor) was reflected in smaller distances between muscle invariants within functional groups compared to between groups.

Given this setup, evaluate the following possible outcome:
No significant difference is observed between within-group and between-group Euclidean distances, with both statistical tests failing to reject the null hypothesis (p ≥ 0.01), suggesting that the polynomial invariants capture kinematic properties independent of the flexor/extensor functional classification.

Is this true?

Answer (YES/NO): NO